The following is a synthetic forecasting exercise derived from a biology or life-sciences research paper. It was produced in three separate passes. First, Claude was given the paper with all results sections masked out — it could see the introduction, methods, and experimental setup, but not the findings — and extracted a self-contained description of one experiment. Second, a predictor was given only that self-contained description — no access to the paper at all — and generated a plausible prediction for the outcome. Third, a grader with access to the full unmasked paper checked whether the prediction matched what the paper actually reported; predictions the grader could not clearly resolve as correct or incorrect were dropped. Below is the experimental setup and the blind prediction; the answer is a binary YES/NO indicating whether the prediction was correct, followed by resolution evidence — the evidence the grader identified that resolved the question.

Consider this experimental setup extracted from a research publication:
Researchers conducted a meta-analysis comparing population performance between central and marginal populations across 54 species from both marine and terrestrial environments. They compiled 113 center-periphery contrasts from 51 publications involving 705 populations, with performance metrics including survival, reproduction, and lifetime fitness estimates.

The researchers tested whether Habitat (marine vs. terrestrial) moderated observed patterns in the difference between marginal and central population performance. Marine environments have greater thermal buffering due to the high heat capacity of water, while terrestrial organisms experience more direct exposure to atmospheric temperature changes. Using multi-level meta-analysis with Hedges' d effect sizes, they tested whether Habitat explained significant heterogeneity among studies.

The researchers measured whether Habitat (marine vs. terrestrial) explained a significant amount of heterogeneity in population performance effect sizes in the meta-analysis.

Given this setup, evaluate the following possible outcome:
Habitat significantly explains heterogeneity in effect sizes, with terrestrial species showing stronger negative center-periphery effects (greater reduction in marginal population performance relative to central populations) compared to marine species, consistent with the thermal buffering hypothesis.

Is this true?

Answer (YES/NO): NO